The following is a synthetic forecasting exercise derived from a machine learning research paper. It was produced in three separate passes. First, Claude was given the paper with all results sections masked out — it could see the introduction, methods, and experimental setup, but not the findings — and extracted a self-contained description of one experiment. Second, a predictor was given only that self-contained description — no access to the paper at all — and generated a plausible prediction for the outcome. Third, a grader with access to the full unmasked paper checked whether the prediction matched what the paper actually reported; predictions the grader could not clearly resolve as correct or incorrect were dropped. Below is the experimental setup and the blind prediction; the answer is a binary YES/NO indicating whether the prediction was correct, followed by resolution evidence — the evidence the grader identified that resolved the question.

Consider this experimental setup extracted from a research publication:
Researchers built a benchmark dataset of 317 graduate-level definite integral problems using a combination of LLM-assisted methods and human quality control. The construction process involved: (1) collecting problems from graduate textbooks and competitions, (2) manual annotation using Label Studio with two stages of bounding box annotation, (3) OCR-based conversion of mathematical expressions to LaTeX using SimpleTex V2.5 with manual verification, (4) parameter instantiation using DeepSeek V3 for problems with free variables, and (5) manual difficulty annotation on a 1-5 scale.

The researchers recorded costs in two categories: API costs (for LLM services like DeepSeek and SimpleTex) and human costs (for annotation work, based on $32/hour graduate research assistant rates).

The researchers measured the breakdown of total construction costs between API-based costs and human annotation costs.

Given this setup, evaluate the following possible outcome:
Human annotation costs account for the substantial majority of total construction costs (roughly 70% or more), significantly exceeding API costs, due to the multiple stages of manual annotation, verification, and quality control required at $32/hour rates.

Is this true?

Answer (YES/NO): YES